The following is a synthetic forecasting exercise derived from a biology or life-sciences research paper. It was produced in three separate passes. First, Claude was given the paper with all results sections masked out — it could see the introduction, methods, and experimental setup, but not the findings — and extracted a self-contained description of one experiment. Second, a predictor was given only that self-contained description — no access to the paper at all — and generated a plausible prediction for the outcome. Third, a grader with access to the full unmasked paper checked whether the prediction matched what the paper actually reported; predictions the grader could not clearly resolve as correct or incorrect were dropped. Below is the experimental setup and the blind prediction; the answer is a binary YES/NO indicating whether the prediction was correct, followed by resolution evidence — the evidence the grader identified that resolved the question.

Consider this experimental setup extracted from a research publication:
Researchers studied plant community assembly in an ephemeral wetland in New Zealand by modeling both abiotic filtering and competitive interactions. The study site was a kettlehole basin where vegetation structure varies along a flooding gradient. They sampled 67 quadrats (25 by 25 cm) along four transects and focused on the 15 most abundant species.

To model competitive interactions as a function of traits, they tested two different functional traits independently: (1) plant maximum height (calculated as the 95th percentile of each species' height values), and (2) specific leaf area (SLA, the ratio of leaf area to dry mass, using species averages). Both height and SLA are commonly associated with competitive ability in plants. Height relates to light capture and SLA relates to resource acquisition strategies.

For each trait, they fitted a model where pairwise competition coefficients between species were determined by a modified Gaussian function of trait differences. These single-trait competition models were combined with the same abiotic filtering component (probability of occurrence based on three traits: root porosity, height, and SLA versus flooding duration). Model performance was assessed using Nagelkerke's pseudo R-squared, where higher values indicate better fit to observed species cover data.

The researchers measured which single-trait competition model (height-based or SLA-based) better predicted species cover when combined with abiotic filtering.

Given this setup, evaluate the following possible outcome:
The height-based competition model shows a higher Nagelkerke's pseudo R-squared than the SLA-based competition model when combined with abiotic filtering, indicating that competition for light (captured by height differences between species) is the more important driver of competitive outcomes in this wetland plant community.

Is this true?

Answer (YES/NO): NO